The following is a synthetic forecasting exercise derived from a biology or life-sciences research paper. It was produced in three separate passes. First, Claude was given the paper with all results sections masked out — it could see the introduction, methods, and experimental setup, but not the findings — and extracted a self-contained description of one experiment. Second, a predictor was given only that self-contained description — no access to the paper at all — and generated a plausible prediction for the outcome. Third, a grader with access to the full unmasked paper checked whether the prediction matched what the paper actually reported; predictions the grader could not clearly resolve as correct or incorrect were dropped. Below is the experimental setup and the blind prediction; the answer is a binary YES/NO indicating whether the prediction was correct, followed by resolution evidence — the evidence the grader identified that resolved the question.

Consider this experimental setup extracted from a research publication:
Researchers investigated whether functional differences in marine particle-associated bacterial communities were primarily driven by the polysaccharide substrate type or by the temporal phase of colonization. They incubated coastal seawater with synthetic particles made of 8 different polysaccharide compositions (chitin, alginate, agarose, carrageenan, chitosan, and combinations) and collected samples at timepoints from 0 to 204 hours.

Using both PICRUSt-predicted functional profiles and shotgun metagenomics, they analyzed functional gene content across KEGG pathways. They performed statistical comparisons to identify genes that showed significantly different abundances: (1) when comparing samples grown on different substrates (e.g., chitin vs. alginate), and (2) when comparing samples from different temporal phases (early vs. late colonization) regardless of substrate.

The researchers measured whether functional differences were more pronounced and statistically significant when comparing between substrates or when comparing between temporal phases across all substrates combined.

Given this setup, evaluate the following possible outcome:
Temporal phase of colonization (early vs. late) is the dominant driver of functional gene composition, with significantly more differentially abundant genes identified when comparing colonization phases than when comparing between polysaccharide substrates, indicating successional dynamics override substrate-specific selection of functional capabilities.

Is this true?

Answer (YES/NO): YES